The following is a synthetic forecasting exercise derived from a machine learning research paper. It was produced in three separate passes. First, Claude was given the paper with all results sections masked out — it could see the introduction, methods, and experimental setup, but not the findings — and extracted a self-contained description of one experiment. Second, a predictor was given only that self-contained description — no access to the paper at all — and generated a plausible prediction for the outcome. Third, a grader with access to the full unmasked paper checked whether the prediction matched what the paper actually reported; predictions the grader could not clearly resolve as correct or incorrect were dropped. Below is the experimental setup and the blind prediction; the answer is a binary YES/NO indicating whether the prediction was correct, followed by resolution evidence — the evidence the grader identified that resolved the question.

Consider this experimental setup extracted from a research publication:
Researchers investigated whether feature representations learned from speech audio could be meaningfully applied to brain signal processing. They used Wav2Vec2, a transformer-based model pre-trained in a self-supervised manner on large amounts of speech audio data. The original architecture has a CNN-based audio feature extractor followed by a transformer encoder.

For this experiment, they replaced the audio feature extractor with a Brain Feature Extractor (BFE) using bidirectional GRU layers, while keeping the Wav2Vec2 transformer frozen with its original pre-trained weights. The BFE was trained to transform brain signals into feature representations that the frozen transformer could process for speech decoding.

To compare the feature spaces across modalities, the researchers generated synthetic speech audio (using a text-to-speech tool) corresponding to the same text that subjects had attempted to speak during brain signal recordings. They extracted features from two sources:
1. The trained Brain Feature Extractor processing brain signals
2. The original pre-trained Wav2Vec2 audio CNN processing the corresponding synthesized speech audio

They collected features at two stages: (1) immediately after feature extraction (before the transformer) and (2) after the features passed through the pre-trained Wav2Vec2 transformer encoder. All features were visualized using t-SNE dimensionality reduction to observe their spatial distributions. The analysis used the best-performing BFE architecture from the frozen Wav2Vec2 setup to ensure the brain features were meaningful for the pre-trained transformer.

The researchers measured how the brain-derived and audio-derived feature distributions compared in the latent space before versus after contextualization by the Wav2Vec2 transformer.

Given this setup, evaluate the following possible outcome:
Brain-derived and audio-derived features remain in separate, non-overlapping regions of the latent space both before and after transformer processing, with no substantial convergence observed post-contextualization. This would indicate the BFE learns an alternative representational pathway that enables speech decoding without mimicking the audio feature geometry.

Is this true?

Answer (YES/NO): NO